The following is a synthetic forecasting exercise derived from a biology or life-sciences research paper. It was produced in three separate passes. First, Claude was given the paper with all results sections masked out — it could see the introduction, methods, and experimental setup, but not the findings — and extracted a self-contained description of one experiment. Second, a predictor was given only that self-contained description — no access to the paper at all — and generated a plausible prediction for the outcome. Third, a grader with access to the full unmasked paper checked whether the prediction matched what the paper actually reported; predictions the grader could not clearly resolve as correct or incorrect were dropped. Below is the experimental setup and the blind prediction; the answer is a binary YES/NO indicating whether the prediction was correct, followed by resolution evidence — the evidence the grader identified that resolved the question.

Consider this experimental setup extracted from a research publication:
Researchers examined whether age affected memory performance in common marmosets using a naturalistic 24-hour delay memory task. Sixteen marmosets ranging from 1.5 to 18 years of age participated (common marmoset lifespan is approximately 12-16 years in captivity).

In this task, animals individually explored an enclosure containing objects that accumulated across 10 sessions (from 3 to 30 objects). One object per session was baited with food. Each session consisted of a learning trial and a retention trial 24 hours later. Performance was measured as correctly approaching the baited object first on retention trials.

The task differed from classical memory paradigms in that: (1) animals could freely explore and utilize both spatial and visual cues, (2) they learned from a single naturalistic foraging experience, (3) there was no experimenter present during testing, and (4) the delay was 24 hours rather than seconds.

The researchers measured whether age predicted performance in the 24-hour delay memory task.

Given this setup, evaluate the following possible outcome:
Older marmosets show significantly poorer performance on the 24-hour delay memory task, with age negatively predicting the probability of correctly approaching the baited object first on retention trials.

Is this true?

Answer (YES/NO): NO